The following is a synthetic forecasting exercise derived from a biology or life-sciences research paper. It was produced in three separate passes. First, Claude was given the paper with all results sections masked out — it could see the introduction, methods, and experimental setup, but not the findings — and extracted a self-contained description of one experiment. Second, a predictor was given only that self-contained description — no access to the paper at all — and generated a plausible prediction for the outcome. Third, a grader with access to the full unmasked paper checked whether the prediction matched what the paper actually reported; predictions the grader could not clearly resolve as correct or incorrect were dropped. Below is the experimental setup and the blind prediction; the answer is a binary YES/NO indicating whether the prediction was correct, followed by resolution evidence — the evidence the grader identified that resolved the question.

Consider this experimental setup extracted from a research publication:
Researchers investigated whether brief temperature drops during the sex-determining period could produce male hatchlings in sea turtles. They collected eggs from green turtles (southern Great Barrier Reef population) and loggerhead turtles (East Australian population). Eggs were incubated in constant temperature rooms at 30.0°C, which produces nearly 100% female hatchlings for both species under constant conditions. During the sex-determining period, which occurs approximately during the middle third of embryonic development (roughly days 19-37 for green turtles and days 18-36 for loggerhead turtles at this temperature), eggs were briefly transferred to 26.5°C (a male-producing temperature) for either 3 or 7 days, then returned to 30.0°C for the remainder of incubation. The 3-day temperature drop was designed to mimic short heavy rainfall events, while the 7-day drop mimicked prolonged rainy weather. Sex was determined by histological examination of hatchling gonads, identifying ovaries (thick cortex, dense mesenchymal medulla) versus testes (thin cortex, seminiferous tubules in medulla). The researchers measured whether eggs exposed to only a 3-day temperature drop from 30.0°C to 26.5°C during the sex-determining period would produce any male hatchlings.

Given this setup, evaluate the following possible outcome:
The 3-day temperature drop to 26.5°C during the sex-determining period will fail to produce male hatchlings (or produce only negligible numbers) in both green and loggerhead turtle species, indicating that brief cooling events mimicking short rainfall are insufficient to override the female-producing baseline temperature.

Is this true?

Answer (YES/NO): NO